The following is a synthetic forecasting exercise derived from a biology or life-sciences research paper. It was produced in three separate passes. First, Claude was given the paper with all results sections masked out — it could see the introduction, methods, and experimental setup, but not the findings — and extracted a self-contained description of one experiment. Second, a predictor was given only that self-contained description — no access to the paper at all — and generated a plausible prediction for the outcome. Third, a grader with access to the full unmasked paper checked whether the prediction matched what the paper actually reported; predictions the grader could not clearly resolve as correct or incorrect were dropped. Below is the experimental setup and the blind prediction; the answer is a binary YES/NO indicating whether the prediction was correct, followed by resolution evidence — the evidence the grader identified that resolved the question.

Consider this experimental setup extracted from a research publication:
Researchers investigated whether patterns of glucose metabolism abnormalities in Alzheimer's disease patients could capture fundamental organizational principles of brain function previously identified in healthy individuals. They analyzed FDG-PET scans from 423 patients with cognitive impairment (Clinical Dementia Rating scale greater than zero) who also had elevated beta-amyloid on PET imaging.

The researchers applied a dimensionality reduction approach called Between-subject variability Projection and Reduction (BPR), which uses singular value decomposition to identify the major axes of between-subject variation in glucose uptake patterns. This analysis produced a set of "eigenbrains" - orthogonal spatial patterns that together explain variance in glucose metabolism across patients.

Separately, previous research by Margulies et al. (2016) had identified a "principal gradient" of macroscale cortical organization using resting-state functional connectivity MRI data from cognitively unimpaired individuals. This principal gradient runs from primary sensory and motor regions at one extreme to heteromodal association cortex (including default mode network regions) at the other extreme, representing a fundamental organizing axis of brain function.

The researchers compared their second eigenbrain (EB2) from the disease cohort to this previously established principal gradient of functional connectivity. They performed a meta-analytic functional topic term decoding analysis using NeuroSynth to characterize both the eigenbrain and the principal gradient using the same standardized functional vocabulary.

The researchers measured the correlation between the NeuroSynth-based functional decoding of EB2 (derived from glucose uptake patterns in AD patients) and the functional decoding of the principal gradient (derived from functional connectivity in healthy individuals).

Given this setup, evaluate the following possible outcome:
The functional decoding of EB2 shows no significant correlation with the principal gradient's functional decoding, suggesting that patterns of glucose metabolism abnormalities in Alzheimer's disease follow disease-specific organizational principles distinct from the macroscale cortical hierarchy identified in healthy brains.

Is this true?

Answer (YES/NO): NO